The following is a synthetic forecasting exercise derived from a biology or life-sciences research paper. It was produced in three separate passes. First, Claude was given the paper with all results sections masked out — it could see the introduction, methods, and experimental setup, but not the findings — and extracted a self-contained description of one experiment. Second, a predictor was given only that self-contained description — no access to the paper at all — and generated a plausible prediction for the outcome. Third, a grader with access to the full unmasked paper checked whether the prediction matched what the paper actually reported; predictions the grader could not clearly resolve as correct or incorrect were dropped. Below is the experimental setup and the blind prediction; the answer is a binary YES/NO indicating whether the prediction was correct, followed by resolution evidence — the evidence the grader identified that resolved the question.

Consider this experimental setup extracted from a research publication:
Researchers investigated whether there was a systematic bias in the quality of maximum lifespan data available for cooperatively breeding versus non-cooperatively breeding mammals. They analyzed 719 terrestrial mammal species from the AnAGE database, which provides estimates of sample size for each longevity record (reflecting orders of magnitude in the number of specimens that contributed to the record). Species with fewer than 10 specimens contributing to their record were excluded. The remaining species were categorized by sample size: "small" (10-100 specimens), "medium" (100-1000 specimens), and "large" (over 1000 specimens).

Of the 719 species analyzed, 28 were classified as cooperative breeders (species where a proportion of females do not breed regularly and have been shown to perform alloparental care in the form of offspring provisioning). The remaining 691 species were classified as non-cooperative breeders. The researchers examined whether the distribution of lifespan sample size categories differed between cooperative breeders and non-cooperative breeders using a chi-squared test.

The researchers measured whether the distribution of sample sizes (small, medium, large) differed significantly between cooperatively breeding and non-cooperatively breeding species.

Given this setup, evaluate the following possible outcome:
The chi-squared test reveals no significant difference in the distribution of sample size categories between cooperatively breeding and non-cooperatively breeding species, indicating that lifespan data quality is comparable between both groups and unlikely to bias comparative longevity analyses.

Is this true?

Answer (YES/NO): NO